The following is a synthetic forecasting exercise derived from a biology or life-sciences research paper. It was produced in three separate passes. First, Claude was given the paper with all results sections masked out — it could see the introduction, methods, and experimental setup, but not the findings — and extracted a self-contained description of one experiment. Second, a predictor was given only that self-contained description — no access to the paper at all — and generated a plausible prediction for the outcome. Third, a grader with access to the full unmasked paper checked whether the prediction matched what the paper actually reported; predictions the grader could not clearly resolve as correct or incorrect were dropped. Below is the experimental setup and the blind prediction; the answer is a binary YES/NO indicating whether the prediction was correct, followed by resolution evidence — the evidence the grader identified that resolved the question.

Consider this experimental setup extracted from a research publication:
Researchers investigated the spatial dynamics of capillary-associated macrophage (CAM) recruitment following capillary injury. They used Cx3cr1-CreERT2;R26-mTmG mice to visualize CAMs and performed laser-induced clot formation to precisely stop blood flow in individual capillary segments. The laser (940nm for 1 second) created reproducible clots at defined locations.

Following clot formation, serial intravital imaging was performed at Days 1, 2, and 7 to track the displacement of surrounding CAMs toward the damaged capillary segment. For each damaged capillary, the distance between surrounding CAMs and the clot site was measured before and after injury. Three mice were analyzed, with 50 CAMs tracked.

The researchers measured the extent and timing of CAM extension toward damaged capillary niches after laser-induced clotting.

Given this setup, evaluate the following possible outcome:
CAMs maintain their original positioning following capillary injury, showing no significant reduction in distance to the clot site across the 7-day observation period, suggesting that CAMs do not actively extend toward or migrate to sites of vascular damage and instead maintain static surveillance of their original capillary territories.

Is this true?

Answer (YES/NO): NO